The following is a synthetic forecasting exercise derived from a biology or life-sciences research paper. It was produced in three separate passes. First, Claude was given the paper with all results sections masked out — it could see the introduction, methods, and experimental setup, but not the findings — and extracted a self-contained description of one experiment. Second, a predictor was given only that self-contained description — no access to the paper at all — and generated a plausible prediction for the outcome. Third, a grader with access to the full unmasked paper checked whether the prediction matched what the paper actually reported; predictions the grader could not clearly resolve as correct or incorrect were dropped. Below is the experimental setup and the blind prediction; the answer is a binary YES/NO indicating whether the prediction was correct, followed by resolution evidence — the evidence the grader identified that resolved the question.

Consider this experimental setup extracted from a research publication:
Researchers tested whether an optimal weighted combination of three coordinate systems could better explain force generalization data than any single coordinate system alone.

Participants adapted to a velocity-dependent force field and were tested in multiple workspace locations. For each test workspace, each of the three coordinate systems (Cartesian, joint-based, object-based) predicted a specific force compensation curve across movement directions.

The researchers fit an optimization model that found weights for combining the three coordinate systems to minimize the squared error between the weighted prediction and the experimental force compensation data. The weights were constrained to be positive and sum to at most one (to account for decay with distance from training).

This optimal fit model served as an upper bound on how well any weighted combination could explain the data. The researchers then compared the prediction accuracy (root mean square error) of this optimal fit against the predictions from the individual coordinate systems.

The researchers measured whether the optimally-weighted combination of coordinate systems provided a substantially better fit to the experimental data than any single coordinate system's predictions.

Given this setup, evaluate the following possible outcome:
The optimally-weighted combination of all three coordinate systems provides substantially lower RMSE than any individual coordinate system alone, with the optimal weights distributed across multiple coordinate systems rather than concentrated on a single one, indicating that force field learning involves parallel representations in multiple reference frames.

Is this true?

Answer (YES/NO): YES